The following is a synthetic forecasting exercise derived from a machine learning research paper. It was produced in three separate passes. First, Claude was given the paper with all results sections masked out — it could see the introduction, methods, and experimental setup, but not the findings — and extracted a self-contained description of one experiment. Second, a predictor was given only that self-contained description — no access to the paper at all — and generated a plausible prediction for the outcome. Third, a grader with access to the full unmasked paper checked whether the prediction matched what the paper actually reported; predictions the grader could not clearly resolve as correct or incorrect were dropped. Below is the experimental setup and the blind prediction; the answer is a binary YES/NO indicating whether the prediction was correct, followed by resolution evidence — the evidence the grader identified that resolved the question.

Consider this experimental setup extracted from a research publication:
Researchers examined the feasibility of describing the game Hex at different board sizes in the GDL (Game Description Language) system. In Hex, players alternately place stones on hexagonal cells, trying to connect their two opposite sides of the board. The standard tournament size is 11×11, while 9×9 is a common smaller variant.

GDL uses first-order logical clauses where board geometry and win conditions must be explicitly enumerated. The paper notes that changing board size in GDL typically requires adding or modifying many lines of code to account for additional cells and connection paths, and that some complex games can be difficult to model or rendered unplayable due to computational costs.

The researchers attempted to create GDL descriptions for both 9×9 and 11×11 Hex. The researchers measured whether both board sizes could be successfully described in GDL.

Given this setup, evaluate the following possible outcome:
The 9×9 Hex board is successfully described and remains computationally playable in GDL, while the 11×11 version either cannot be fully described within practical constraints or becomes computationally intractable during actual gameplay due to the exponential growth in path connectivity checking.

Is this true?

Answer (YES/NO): YES